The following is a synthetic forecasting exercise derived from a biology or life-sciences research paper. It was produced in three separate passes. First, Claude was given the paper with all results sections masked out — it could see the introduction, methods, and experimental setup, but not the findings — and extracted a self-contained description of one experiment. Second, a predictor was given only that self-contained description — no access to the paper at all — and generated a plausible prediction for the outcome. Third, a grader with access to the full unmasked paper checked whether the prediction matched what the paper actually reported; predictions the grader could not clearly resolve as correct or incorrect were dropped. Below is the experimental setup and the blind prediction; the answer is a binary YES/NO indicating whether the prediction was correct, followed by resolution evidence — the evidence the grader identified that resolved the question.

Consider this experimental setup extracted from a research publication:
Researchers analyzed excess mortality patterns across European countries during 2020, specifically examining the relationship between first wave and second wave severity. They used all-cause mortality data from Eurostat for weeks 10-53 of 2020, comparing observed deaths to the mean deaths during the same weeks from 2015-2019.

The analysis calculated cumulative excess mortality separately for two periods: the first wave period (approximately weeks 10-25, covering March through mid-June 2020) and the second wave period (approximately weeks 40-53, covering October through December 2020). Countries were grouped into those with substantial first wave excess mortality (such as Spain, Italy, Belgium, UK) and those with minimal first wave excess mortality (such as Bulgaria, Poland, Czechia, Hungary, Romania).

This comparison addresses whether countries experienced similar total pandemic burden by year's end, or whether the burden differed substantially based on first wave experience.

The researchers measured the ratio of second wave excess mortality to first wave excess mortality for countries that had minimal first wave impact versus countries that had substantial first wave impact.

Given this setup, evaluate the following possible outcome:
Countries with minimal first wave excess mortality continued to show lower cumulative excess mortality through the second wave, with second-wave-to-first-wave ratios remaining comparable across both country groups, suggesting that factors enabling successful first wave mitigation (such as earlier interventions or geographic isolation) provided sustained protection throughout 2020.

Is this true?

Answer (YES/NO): NO